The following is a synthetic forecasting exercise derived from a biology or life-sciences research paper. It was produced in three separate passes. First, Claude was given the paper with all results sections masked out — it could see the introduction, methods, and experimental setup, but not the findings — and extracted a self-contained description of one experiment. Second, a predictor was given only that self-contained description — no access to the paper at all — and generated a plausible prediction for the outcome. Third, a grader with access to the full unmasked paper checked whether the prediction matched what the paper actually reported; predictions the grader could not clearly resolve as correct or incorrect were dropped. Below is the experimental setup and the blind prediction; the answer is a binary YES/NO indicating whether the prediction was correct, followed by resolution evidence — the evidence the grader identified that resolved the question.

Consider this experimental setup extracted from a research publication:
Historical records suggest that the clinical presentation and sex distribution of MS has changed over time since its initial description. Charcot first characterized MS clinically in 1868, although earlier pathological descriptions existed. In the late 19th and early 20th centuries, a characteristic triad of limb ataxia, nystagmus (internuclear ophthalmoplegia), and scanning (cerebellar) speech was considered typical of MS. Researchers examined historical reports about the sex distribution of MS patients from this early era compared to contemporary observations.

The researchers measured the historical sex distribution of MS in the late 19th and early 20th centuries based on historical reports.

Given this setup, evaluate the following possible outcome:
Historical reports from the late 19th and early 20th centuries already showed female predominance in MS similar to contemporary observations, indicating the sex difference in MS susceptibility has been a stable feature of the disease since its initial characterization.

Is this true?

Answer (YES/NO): NO